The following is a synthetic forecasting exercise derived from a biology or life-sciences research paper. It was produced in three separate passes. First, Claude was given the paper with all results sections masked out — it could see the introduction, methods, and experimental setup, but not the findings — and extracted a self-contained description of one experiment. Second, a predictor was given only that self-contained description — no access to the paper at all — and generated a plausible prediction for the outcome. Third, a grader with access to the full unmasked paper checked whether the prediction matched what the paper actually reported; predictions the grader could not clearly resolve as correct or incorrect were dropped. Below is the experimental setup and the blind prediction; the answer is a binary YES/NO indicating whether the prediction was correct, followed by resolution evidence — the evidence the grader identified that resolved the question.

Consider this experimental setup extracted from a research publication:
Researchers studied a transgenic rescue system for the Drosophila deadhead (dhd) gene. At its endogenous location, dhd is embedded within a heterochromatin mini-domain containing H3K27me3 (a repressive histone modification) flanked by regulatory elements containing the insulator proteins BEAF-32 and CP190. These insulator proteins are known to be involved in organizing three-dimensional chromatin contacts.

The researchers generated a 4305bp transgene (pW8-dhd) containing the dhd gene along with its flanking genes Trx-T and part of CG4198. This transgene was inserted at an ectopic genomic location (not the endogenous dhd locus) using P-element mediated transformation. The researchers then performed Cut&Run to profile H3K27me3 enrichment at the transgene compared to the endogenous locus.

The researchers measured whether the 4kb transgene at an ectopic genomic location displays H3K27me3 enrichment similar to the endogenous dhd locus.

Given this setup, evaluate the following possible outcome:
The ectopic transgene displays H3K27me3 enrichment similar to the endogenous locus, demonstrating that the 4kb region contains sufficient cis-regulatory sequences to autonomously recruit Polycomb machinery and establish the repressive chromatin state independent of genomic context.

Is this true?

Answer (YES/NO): NO